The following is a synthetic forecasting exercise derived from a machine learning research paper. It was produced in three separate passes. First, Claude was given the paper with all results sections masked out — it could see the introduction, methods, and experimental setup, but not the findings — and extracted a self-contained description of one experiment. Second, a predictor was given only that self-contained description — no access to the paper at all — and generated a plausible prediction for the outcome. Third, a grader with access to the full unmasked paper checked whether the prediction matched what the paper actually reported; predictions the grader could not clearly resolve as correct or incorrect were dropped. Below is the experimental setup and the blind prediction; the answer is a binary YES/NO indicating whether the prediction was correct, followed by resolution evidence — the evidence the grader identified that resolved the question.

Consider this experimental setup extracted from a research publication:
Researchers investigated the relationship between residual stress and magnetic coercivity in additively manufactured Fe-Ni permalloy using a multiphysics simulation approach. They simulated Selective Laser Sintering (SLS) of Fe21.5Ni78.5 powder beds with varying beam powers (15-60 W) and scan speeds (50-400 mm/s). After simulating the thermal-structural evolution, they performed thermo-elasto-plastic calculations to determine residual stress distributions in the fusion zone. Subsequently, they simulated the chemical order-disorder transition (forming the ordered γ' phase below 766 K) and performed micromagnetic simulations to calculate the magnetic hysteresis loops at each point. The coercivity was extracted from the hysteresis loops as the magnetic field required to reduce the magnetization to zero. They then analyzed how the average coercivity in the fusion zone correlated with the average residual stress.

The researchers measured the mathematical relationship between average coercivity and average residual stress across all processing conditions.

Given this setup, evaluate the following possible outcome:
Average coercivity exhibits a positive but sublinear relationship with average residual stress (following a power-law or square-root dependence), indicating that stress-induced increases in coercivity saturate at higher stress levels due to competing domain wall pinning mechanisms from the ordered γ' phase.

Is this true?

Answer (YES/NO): NO